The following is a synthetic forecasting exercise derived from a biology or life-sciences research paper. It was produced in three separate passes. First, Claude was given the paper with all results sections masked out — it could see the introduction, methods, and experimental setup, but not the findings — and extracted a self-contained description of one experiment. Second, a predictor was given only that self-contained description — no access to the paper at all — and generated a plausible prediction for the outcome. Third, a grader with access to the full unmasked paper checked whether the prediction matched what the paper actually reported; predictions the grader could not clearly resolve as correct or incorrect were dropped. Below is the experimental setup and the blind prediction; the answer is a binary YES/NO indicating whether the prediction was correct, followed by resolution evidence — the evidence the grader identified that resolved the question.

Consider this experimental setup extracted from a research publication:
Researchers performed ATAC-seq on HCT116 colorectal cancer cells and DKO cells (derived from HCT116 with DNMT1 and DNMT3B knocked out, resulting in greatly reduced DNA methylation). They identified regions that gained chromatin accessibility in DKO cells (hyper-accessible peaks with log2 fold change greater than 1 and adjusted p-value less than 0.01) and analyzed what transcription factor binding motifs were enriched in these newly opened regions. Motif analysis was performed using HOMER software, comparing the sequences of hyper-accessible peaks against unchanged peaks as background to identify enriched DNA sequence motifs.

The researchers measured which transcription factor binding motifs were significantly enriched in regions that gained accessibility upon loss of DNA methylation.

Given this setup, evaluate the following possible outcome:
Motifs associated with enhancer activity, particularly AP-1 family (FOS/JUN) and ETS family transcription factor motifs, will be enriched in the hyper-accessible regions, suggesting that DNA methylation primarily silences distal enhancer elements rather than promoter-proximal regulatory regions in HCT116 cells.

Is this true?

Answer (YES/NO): NO